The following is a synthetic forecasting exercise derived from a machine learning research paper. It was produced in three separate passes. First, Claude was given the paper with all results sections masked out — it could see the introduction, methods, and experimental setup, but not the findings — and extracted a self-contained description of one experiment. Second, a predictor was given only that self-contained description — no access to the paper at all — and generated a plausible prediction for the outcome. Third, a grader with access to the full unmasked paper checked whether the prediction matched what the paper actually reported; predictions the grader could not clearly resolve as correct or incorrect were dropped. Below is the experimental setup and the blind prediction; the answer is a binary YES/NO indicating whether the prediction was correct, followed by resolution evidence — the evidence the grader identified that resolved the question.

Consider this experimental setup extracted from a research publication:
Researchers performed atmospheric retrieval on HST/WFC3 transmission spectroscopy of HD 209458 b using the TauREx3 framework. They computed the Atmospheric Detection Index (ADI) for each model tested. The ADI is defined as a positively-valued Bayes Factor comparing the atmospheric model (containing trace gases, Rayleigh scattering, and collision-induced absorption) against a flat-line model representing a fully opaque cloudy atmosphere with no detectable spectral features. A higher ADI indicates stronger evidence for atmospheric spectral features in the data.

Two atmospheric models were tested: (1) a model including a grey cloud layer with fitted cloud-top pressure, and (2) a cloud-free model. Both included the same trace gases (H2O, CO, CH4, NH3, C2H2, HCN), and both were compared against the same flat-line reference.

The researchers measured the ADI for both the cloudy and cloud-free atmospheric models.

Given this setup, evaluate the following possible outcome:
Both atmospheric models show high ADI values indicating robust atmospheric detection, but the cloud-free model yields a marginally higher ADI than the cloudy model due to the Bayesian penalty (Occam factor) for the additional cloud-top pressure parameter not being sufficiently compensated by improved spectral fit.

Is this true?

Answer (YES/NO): NO